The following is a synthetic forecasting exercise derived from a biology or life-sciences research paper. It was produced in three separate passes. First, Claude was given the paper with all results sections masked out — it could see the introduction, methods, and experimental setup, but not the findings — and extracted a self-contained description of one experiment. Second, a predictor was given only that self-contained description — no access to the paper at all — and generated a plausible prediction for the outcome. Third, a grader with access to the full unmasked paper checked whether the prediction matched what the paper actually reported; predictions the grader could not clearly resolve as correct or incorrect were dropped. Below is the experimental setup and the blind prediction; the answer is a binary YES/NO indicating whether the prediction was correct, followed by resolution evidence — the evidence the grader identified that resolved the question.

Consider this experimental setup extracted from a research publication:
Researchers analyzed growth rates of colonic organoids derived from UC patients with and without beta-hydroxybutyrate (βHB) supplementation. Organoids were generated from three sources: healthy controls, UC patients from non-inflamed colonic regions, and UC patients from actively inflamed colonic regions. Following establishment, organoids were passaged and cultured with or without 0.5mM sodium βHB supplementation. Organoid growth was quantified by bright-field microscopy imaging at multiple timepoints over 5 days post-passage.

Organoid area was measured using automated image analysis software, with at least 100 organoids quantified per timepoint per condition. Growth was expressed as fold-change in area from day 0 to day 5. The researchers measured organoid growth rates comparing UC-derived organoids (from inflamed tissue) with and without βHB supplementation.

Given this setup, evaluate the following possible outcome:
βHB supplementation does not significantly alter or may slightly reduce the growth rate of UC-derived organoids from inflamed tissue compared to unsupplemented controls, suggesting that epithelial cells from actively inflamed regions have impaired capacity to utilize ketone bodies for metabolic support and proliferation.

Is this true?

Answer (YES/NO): NO